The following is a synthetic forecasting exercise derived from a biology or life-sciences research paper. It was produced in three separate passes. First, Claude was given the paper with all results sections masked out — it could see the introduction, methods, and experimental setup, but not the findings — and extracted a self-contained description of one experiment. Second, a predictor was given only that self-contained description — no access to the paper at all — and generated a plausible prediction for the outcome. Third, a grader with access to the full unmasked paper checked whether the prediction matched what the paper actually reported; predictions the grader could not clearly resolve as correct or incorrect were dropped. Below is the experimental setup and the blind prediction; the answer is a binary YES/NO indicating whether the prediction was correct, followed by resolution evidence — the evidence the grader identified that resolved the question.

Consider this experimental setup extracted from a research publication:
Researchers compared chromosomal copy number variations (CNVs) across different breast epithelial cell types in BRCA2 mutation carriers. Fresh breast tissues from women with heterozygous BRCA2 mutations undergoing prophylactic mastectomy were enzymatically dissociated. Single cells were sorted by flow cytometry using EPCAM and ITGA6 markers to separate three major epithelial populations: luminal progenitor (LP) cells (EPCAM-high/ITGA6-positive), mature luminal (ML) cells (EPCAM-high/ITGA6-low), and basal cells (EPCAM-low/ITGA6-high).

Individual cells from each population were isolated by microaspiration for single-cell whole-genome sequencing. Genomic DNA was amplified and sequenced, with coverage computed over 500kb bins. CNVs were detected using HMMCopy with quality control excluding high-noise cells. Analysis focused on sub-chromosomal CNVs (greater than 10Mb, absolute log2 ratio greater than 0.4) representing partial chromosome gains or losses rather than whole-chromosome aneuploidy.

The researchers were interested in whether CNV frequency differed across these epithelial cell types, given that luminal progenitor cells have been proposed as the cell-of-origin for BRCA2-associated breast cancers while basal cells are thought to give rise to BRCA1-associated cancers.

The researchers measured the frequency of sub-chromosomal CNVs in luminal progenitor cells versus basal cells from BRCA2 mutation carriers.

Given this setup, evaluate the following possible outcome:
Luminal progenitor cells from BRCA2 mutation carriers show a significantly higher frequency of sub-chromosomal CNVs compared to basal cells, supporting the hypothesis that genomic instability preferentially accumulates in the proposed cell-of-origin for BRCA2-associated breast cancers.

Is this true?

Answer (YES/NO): YES